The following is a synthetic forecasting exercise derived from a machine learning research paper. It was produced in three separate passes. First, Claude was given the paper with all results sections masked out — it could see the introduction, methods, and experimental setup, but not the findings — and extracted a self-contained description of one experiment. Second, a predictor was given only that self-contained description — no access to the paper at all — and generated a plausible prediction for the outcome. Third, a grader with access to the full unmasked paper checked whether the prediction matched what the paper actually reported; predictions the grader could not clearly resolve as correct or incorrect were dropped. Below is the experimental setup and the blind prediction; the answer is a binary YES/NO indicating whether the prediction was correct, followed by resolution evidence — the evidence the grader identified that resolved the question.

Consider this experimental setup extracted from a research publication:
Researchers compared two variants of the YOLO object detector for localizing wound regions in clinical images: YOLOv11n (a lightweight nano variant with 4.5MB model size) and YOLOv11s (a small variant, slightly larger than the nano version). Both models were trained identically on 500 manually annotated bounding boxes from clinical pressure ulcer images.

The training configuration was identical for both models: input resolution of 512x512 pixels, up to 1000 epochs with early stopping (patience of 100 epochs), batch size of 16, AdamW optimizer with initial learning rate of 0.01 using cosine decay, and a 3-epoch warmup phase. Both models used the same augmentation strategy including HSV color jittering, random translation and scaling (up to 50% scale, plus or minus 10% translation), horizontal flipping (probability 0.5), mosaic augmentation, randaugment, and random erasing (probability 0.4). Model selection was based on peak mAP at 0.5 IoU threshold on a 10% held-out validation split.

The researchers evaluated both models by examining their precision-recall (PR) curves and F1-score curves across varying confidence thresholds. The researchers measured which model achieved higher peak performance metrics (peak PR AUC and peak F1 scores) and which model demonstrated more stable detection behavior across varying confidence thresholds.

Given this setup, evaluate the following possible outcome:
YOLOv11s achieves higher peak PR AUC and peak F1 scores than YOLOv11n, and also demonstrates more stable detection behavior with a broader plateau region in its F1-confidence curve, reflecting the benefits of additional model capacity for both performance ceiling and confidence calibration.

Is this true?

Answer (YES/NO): NO